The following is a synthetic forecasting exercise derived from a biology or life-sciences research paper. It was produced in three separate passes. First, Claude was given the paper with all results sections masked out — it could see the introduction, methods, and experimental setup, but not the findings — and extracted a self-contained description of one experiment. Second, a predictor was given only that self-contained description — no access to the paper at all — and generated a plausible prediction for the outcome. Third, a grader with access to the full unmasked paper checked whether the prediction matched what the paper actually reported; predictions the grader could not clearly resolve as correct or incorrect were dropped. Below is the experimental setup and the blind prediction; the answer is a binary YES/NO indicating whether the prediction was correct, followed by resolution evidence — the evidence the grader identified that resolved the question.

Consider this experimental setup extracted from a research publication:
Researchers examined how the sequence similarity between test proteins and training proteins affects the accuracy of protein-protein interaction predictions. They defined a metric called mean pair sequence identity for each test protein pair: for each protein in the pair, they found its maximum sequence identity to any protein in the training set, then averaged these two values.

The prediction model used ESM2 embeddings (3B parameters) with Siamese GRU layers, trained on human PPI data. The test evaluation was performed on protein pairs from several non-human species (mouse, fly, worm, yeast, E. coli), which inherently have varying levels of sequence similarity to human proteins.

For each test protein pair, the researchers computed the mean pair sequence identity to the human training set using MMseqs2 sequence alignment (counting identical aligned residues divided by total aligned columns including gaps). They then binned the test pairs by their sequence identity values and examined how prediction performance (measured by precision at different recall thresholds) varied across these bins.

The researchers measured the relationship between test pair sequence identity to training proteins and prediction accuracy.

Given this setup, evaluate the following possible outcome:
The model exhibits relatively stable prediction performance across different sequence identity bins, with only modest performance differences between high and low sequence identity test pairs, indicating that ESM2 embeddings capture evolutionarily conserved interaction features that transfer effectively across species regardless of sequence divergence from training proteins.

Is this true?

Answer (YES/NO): NO